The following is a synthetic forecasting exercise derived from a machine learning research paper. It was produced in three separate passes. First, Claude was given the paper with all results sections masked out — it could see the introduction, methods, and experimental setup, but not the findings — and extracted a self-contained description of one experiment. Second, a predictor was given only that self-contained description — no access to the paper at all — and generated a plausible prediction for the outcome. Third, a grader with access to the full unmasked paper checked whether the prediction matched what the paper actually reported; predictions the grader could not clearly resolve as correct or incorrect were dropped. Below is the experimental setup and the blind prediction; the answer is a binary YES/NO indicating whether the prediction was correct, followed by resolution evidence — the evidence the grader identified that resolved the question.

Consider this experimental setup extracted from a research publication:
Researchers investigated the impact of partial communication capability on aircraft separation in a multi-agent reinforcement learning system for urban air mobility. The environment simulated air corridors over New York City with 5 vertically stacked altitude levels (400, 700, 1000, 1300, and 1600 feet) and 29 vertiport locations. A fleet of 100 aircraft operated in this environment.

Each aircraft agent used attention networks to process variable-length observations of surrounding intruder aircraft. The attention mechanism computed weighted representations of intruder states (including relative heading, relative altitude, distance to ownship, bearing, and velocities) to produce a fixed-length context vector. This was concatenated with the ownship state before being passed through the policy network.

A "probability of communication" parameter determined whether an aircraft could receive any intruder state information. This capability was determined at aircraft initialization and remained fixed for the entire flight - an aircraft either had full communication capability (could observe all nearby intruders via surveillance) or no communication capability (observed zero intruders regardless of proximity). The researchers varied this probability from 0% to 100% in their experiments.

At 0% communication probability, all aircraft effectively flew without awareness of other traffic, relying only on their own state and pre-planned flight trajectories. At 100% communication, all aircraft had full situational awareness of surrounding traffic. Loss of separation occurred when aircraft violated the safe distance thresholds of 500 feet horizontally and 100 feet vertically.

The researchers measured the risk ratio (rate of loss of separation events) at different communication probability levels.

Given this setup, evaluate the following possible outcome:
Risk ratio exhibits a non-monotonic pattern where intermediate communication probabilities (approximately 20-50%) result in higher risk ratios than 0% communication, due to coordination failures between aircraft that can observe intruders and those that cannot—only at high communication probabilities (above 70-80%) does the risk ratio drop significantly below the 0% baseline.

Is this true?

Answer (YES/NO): NO